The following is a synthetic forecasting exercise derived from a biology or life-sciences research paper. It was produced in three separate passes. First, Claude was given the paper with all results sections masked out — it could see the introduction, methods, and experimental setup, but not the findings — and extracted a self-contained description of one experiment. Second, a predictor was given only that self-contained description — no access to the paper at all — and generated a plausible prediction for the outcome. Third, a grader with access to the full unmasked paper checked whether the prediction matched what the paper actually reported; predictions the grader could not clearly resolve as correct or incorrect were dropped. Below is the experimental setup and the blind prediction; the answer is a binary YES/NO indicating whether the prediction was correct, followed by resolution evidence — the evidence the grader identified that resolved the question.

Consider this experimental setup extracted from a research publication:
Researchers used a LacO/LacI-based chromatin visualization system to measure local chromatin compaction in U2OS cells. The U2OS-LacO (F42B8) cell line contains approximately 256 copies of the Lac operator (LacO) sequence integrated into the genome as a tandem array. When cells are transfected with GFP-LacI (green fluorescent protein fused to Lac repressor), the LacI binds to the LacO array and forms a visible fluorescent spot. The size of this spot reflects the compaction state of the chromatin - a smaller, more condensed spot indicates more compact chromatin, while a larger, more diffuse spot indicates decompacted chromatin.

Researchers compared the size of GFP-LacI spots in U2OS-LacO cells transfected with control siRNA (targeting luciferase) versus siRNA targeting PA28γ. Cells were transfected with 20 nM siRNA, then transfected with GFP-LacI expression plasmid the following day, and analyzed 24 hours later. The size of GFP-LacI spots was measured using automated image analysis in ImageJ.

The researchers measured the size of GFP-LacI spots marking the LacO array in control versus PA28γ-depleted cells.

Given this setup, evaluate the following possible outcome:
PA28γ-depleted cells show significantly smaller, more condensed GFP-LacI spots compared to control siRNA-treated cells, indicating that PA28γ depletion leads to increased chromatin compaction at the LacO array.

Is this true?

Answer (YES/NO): NO